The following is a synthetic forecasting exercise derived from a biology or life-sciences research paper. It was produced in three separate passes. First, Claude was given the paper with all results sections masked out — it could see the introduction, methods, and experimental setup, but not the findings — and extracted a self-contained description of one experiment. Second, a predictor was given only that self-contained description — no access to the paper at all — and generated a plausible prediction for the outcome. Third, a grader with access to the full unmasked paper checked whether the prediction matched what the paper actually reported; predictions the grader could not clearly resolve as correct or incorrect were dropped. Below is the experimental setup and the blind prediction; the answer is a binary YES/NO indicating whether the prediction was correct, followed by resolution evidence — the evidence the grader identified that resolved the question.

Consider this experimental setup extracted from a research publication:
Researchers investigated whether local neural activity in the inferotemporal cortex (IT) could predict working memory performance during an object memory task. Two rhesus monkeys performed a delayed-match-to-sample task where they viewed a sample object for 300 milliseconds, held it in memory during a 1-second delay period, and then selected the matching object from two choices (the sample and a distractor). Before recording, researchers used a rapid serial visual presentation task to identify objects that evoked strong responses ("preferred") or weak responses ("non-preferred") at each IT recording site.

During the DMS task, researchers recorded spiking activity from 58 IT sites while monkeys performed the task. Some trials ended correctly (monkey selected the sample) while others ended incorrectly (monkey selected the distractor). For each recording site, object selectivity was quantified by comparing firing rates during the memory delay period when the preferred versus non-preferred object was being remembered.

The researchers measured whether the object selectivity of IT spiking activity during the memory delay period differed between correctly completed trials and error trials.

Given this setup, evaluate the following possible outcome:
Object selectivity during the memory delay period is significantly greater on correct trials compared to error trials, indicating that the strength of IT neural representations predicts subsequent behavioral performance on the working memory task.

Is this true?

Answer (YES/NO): NO